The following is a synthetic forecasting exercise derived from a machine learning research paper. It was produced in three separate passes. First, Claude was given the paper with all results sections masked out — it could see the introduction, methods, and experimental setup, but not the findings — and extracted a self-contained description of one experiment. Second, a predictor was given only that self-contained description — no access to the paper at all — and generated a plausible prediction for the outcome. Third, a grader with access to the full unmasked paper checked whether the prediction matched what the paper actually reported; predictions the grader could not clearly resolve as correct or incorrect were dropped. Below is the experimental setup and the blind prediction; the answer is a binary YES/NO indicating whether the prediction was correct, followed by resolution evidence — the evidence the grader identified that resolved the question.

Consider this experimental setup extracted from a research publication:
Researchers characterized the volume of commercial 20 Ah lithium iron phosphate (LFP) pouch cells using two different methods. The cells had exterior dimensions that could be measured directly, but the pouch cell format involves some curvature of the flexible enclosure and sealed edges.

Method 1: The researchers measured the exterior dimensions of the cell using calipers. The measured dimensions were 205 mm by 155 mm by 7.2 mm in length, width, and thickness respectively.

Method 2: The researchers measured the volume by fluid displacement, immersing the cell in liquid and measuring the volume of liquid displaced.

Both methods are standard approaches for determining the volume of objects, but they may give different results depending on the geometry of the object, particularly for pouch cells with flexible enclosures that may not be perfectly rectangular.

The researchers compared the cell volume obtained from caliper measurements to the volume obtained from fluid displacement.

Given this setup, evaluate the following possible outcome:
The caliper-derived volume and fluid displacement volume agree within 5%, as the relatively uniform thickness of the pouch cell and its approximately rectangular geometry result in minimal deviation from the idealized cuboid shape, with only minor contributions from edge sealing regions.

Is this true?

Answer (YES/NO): YES